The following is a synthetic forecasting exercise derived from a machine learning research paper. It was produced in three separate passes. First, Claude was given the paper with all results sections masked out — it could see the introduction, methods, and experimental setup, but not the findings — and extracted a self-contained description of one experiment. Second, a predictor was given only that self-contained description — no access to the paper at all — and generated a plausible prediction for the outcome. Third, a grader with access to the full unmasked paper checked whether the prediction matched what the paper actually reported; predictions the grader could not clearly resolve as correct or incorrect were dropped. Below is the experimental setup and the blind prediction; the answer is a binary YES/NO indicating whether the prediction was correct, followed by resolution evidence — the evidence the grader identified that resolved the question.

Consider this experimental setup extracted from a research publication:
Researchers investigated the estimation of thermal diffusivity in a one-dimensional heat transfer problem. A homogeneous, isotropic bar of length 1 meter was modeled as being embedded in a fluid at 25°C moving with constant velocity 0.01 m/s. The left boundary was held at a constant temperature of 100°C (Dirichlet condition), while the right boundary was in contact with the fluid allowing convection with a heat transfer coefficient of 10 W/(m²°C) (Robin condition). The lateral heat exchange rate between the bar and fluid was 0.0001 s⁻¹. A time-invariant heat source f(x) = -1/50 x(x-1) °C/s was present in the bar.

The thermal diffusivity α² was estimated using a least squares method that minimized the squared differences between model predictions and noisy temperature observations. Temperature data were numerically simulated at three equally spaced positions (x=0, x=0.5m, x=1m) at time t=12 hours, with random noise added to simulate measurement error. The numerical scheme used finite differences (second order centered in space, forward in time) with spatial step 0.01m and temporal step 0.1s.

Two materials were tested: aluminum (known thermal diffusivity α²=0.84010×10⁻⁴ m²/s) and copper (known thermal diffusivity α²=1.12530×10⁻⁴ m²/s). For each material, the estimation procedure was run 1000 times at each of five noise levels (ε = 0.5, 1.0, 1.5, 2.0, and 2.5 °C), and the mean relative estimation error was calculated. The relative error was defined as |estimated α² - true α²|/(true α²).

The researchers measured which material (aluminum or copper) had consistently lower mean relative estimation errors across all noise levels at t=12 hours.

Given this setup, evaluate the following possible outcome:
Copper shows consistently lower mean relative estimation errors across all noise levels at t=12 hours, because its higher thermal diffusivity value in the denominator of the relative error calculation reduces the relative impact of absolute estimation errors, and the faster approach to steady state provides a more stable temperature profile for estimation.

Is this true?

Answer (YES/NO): YES